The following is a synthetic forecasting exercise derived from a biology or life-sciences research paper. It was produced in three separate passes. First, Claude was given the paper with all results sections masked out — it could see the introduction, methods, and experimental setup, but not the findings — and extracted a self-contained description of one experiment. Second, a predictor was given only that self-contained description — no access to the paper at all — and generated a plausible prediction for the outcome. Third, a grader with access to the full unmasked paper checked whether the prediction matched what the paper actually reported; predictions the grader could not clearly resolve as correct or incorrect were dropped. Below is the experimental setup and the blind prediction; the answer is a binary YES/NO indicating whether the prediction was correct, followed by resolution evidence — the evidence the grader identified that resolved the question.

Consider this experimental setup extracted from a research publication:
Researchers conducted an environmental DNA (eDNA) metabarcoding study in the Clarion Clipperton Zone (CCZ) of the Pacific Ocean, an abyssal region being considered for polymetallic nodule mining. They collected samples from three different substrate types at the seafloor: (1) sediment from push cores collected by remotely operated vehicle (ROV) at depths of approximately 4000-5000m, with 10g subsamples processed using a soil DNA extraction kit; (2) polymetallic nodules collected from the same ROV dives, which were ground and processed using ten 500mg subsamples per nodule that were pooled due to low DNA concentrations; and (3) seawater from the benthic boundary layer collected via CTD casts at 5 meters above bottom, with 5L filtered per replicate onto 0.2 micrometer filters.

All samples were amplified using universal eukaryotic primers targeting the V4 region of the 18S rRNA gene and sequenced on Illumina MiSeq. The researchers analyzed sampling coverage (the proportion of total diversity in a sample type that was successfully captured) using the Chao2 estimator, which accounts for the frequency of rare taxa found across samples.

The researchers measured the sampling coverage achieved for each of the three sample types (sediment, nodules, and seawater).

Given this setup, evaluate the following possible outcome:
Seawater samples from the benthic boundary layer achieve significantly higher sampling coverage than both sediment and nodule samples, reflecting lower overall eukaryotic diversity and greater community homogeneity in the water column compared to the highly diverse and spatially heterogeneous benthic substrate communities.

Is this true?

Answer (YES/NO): YES